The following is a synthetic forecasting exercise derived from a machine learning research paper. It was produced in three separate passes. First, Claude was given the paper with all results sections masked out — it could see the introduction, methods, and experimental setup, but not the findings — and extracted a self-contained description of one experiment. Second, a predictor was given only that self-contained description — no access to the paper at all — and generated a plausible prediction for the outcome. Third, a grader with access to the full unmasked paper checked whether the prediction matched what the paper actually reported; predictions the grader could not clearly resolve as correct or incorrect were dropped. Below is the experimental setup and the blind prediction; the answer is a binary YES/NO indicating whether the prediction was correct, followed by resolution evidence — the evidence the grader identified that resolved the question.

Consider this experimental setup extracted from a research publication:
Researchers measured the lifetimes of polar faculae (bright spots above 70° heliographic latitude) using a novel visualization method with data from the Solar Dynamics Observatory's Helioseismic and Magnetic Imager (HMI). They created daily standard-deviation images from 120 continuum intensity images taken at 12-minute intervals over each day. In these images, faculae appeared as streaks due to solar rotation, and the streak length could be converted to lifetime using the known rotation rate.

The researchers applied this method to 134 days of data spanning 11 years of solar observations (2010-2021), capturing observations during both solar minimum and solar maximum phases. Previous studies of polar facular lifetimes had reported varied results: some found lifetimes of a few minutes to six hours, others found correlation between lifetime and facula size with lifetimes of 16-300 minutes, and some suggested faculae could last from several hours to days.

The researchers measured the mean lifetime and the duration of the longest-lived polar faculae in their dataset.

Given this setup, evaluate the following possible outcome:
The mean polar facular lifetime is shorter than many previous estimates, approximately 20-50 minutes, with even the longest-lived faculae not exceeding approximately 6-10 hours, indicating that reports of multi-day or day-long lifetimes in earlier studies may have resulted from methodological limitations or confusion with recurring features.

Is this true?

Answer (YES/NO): NO